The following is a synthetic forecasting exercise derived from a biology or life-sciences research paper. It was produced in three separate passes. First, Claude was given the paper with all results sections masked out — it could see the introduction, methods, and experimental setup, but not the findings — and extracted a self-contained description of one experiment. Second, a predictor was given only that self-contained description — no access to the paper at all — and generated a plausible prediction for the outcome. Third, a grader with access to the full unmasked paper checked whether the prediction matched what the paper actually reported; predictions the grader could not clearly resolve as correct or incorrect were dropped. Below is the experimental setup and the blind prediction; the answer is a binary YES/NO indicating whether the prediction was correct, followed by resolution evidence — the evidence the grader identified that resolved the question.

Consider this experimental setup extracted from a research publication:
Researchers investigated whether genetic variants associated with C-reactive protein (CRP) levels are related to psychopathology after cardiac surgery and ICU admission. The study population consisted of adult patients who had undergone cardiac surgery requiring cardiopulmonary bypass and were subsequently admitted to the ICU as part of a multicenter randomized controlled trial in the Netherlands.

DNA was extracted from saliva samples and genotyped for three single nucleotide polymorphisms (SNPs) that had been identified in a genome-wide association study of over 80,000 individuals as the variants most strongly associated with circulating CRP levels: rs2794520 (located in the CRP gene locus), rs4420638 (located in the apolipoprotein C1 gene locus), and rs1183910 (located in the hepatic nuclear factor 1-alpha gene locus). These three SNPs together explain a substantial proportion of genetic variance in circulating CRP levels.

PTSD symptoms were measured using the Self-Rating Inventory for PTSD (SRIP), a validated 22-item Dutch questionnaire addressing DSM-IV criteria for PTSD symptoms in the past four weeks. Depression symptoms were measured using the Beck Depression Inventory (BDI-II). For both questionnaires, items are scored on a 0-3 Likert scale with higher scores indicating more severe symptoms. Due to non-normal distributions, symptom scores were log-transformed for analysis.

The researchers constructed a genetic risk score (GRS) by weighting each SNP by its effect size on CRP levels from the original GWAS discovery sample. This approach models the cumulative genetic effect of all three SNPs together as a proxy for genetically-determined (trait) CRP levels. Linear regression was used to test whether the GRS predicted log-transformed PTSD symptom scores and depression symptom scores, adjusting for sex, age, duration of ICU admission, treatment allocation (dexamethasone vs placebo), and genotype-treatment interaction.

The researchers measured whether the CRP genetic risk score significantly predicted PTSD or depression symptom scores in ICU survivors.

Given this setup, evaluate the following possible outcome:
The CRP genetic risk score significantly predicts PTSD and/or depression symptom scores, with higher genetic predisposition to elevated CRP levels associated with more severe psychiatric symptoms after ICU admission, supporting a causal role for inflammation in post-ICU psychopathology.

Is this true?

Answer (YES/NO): NO